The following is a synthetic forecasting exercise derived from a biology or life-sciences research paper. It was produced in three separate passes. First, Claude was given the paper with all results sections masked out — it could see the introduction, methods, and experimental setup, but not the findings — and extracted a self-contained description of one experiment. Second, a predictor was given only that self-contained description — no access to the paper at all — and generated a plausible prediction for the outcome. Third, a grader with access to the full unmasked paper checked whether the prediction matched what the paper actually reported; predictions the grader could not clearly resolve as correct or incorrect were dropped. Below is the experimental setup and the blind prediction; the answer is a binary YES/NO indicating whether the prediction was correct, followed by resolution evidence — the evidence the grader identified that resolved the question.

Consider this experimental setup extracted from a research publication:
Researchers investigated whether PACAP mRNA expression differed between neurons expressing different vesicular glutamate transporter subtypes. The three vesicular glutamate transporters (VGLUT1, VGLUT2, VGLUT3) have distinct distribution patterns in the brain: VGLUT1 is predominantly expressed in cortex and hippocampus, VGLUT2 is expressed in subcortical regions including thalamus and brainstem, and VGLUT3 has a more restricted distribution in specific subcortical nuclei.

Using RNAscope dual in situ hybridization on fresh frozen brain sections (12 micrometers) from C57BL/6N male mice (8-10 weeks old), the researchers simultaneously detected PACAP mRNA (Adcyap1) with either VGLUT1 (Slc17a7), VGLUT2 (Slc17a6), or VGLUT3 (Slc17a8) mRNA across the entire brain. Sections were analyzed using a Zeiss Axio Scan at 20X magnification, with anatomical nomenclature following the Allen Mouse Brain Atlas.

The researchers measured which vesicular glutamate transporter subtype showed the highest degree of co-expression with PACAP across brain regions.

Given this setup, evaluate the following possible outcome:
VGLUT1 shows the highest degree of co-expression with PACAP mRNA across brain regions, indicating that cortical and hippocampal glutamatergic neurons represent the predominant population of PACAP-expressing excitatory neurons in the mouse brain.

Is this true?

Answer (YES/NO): NO